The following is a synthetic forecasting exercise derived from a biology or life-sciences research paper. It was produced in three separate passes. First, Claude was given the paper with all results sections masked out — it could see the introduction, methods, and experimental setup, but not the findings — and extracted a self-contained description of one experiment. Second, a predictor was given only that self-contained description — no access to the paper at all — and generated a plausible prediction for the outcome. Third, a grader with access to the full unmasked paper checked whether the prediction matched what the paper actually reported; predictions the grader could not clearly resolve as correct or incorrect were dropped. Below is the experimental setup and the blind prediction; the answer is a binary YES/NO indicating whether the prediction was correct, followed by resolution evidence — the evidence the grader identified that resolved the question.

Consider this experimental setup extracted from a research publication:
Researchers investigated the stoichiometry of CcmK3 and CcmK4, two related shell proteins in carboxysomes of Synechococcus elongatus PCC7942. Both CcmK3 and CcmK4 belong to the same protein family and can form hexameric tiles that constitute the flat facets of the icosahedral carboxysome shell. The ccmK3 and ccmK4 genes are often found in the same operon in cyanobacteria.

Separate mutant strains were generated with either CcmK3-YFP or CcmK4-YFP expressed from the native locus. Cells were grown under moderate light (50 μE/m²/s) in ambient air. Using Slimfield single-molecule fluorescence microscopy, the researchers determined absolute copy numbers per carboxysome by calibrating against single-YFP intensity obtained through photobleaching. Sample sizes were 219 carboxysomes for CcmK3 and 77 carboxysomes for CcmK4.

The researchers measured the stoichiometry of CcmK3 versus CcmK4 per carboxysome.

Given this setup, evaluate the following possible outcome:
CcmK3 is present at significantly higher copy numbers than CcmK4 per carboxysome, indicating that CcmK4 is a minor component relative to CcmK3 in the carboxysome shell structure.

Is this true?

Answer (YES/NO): NO